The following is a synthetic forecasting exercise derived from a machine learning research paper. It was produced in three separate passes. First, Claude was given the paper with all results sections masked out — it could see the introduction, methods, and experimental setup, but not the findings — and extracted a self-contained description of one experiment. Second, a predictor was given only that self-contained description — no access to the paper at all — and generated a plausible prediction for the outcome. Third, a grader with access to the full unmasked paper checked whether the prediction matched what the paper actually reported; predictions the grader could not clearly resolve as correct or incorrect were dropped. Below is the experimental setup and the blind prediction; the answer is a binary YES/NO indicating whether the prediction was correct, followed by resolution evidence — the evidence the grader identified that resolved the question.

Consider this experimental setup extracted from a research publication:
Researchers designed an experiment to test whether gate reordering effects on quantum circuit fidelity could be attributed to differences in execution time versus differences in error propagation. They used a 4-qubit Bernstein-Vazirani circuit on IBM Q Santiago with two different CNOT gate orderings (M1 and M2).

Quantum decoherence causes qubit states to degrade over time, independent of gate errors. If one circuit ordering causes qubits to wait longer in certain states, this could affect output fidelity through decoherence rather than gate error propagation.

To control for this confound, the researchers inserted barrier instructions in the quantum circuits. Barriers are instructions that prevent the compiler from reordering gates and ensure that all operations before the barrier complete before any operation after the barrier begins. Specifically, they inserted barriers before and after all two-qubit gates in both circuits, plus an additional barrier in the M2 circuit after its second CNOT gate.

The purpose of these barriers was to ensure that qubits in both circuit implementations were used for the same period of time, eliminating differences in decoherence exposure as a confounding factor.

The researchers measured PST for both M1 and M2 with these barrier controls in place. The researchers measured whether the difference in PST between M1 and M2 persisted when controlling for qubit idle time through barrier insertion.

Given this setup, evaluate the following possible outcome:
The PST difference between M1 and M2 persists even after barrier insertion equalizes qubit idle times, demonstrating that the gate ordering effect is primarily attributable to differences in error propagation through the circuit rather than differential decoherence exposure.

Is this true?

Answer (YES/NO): YES